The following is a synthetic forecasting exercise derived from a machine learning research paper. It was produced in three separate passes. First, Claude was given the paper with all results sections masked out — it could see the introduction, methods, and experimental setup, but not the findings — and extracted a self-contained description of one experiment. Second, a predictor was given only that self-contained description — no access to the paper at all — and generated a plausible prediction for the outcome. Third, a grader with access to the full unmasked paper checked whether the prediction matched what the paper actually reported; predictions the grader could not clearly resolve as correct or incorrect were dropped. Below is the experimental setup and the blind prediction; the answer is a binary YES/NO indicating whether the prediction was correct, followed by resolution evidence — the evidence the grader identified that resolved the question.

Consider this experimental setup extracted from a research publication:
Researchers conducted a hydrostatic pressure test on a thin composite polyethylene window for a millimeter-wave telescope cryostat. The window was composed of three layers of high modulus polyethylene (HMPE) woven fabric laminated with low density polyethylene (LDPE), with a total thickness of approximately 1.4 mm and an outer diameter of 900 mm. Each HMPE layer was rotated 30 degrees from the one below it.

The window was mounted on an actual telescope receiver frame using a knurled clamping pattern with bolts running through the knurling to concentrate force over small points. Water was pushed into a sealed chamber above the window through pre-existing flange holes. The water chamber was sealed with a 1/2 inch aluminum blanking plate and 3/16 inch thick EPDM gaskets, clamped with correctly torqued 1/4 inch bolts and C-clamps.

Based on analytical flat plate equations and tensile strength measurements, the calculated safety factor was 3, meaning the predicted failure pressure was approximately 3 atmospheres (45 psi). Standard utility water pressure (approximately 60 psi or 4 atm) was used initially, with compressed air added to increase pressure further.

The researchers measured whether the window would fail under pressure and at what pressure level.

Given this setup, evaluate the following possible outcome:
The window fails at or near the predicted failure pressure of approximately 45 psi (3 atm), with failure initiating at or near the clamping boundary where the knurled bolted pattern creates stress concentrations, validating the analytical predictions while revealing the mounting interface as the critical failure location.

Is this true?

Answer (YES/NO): NO